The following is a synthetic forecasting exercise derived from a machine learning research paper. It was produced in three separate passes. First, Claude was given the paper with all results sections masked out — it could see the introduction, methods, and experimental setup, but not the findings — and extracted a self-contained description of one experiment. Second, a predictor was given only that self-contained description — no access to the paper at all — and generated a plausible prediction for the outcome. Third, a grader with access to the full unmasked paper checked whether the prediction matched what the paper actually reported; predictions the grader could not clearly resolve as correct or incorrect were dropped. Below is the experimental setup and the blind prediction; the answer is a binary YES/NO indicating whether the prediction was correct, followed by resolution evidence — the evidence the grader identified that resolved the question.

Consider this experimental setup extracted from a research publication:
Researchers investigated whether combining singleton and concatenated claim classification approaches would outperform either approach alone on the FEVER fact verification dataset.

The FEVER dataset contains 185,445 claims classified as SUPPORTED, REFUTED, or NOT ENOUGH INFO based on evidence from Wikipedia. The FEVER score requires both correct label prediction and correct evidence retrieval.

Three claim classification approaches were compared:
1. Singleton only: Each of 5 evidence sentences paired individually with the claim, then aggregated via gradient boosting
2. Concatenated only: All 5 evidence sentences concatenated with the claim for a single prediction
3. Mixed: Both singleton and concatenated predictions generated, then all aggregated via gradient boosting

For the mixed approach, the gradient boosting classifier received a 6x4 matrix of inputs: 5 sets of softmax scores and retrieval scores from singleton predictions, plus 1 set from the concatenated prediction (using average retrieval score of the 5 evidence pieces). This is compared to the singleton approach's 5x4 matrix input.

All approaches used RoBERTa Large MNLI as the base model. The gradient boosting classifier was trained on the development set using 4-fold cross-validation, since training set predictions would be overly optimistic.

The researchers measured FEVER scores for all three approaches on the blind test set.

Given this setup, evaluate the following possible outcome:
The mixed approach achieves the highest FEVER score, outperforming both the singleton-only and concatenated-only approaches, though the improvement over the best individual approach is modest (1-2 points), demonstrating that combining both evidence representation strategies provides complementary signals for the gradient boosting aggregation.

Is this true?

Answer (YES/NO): NO